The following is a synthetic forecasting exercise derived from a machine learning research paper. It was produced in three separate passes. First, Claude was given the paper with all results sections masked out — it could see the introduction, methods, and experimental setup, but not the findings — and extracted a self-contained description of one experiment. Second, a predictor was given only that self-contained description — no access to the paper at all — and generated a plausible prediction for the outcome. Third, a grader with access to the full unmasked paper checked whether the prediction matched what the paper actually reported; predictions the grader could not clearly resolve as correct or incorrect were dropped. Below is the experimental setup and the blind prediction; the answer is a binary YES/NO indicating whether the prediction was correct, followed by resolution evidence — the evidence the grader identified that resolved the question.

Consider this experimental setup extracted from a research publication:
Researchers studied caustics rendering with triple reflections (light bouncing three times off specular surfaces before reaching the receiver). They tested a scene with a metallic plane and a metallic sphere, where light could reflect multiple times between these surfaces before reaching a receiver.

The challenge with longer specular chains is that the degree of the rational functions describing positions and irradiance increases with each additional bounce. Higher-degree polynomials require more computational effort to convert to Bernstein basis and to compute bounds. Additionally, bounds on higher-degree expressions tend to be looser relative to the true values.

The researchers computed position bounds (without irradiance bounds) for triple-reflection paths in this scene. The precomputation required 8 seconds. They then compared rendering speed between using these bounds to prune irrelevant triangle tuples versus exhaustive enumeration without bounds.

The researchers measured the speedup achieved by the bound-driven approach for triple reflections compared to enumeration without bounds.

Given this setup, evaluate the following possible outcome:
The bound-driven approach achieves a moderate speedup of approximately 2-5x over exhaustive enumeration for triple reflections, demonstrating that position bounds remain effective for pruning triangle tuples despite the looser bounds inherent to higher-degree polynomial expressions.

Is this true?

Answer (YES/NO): NO